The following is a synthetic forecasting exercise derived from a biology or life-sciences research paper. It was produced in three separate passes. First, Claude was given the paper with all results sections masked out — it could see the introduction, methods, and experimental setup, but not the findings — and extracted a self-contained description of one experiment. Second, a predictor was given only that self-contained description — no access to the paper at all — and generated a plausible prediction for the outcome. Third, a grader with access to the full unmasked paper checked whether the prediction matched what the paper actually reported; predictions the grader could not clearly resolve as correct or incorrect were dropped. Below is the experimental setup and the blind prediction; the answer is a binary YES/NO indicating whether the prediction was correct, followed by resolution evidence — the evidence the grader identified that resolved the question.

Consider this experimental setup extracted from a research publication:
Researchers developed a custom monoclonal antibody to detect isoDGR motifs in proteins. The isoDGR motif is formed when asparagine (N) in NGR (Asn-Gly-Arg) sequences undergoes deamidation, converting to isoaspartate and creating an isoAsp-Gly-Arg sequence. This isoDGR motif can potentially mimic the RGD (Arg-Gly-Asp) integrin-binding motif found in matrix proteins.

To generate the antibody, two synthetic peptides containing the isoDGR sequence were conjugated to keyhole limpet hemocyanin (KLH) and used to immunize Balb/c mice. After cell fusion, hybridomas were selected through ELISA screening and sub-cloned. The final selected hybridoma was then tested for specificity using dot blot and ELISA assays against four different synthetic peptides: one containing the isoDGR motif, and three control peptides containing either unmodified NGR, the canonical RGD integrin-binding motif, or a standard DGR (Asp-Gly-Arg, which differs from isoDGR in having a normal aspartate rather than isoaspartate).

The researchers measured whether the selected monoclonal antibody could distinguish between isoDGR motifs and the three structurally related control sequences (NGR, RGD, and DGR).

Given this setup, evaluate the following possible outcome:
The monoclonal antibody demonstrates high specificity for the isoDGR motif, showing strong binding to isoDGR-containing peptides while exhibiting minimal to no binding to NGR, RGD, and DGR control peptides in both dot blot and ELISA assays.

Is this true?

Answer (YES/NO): YES